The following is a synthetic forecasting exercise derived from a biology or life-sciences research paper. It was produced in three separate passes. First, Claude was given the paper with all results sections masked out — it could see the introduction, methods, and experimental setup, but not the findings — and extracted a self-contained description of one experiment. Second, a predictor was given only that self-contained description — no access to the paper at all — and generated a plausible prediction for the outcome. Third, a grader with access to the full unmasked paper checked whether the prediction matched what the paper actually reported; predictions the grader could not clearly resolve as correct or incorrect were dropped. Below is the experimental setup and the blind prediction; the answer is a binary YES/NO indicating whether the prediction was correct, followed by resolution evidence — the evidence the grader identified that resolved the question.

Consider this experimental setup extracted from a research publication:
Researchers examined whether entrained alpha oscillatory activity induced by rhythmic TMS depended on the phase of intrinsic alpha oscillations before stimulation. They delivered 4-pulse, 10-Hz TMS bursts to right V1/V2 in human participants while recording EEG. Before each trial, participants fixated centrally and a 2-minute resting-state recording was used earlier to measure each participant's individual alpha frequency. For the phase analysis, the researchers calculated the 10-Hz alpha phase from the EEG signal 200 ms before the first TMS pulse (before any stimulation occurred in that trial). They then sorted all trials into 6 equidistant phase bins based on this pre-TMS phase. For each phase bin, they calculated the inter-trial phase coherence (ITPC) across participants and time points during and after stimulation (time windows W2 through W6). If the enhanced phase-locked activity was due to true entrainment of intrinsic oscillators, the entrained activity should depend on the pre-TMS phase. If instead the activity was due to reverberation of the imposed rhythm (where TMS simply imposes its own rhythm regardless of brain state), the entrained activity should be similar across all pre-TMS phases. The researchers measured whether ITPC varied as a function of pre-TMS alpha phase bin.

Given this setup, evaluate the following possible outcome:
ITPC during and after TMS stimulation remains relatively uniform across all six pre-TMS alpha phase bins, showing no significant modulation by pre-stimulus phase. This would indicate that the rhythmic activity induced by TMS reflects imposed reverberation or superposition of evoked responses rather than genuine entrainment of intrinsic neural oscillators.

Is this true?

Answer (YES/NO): NO